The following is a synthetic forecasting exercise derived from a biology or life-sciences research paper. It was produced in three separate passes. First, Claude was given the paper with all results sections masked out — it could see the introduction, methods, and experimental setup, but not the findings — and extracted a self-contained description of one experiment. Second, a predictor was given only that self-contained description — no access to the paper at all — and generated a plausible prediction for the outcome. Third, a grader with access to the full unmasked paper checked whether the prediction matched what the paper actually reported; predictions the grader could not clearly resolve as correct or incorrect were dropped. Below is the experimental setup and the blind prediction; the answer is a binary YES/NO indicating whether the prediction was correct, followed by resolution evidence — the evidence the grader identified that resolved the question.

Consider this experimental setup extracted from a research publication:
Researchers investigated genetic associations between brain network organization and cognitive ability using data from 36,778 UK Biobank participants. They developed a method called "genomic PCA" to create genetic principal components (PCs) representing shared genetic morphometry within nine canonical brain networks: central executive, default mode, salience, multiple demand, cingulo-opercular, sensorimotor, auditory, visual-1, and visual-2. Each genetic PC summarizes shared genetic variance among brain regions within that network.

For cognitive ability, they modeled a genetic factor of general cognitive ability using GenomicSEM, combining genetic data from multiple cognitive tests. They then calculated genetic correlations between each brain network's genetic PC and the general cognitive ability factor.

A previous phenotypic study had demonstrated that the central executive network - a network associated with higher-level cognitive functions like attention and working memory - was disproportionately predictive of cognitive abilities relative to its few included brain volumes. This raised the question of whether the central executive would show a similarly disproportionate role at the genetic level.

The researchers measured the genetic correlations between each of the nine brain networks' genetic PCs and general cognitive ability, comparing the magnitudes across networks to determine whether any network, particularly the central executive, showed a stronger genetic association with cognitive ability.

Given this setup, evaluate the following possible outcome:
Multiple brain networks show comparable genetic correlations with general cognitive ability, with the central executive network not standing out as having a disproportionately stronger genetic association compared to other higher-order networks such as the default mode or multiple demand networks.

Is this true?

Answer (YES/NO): YES